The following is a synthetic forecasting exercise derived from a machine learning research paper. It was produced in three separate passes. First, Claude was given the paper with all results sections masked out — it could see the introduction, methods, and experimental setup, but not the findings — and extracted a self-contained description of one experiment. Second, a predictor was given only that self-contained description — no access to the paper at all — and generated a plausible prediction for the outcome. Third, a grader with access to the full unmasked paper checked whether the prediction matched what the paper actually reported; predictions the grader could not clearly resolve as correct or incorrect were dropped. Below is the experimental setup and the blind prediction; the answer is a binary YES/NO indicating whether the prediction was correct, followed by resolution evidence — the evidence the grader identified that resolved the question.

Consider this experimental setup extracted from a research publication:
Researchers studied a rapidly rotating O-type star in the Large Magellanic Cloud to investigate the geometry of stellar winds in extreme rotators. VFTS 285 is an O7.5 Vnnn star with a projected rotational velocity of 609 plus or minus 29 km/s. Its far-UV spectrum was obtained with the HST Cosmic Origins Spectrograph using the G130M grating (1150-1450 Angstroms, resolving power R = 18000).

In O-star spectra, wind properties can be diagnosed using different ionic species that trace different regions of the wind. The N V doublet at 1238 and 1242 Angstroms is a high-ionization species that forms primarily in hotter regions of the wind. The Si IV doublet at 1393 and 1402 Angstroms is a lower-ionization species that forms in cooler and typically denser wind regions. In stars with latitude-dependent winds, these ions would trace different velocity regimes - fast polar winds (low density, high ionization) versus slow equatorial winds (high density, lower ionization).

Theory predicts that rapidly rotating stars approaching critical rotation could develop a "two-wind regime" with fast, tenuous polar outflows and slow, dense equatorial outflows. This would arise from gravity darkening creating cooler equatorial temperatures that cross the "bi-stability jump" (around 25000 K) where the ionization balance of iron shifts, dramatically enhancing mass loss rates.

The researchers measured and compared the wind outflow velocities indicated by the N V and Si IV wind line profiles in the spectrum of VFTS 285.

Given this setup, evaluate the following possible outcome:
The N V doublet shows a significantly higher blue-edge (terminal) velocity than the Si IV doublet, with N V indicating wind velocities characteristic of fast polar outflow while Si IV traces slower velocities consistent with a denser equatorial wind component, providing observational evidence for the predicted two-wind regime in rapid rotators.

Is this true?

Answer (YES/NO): YES